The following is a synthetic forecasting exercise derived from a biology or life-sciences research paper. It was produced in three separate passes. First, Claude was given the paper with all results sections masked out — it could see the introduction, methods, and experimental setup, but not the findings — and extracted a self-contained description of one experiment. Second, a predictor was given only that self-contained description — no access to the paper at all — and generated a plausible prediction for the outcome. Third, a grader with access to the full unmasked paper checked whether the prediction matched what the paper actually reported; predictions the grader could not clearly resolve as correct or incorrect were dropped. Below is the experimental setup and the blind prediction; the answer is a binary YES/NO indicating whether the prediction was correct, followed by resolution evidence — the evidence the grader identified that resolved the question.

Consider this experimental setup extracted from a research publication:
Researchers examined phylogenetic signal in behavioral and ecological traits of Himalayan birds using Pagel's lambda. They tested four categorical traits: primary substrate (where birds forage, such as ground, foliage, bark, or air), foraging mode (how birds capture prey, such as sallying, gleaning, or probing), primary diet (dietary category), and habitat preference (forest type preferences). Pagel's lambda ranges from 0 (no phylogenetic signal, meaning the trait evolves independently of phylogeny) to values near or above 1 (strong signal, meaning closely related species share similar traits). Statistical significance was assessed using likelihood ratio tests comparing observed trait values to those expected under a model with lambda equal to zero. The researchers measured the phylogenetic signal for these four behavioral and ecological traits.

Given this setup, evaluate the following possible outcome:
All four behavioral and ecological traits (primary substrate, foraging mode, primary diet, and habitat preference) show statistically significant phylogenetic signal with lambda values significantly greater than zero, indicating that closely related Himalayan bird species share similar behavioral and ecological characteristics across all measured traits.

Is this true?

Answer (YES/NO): NO